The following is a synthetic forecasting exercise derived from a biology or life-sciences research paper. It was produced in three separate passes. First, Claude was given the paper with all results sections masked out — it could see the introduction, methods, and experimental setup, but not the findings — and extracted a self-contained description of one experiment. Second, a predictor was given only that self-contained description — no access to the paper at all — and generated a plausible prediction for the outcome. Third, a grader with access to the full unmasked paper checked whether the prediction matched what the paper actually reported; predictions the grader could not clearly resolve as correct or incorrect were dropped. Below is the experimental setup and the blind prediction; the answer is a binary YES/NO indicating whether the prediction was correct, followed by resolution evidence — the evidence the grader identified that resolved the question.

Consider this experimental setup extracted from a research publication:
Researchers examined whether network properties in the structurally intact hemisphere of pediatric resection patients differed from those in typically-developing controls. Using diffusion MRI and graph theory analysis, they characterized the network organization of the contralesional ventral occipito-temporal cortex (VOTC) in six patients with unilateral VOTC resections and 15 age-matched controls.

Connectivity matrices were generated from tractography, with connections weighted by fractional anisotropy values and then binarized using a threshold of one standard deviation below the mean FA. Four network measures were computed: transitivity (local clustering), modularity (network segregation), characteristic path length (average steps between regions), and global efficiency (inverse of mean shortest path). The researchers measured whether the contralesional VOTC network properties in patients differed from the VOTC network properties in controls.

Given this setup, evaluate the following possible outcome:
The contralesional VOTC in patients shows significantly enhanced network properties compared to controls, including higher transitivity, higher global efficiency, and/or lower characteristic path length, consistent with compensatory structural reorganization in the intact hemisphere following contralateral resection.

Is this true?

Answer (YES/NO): NO